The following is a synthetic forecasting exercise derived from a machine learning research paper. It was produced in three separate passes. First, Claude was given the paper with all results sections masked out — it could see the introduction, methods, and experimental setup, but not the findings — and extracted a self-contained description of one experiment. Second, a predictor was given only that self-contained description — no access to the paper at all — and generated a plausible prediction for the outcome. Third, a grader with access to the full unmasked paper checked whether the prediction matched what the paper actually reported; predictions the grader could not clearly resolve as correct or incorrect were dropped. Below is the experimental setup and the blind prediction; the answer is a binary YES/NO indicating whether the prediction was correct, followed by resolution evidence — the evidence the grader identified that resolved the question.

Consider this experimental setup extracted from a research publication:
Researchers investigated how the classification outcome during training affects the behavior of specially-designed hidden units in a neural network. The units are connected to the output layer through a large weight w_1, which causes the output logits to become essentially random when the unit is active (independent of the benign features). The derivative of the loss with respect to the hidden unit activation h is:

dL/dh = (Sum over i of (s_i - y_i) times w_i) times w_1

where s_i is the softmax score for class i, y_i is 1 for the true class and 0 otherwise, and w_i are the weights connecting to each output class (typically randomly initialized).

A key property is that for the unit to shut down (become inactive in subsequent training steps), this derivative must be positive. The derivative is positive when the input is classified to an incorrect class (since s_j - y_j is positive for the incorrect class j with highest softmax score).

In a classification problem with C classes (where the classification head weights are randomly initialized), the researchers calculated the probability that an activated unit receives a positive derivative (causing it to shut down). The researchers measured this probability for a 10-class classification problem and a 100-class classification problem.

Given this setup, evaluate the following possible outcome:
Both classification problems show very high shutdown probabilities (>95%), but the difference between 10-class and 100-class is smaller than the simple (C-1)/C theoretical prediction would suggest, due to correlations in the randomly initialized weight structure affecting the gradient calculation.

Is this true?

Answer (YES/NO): NO